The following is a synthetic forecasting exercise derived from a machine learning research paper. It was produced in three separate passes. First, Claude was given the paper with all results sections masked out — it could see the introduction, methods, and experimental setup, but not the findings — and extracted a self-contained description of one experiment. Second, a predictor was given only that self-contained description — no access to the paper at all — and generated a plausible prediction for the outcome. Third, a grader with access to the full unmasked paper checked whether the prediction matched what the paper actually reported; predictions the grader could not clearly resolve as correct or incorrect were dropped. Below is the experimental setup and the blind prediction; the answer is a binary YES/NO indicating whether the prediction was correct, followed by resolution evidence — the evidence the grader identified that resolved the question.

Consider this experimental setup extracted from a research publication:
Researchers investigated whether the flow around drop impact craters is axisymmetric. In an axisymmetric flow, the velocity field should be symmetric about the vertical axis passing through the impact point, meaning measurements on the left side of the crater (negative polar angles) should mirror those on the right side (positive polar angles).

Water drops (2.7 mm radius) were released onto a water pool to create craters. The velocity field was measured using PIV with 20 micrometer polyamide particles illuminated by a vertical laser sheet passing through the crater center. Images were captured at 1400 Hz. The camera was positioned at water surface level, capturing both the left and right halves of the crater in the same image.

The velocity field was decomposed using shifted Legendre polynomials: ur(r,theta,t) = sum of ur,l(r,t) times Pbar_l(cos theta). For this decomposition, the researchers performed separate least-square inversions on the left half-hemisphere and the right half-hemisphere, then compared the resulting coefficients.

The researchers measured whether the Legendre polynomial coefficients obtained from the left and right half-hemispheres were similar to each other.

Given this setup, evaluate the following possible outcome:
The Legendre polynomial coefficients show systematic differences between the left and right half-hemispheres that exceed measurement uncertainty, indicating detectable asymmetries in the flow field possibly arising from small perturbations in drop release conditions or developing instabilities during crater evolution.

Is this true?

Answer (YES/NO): NO